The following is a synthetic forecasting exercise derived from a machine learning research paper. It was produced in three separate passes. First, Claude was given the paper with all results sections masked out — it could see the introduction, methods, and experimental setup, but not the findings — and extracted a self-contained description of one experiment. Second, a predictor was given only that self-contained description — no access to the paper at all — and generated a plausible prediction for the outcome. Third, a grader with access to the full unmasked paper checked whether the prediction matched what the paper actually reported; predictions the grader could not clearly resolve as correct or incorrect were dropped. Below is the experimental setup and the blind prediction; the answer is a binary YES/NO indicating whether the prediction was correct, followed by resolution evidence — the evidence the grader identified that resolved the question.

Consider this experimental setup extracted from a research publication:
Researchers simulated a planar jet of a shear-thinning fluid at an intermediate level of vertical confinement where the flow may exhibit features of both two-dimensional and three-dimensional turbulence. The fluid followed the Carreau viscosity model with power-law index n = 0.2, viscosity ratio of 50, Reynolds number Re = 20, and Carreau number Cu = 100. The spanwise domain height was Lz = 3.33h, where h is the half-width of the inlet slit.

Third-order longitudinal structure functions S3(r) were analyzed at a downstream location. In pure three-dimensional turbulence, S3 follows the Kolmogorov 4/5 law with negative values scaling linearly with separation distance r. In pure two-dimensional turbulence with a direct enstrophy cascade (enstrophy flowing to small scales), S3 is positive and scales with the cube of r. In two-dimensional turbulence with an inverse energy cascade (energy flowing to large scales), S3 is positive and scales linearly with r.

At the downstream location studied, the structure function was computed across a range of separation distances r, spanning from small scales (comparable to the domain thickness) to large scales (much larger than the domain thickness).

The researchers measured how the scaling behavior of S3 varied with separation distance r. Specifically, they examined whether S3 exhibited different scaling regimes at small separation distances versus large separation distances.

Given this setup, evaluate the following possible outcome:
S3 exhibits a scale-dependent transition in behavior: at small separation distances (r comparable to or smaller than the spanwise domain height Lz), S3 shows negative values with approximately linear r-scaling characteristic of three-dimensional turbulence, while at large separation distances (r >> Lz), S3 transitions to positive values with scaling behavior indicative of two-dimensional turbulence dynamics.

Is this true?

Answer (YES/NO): YES